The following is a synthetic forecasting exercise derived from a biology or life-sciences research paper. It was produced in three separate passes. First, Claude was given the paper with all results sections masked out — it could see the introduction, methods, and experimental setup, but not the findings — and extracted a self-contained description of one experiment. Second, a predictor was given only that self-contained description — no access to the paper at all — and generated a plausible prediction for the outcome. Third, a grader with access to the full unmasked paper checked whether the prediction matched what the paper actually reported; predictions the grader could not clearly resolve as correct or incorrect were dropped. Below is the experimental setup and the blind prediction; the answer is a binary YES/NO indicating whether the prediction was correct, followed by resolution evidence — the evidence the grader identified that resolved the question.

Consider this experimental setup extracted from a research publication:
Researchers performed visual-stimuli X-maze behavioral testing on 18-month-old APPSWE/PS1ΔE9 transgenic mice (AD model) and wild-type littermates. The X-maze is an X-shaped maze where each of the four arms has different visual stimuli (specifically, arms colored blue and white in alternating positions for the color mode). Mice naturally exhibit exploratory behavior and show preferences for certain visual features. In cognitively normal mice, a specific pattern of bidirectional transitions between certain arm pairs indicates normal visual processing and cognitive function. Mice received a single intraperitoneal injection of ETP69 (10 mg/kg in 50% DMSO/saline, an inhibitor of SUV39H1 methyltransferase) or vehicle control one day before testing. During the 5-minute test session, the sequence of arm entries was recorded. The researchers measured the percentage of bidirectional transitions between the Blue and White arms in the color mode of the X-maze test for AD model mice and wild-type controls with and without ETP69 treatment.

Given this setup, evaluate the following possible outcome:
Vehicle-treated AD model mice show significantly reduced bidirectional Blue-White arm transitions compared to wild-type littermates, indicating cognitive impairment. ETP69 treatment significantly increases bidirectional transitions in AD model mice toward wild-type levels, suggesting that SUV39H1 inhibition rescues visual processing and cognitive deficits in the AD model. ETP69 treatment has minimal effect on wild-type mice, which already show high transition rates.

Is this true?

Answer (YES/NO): NO